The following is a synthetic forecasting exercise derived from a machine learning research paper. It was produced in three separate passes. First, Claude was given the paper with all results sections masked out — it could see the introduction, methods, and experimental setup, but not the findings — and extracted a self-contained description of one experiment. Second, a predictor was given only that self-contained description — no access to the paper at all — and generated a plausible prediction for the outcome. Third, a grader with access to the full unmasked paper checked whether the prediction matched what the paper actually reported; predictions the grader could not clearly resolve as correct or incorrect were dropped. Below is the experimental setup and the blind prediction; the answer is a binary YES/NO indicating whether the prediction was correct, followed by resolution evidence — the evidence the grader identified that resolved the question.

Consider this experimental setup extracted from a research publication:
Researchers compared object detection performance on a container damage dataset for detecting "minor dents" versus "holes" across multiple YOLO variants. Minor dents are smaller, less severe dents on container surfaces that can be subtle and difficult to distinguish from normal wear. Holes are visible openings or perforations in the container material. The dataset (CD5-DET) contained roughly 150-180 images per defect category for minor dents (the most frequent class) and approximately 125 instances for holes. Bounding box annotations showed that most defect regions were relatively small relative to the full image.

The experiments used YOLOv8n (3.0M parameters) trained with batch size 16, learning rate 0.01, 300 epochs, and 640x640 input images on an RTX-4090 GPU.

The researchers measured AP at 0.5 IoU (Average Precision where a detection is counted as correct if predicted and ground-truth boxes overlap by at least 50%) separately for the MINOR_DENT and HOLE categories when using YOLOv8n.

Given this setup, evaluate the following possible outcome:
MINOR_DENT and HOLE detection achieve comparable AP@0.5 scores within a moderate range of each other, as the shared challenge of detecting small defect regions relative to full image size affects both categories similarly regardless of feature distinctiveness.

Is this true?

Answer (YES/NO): NO